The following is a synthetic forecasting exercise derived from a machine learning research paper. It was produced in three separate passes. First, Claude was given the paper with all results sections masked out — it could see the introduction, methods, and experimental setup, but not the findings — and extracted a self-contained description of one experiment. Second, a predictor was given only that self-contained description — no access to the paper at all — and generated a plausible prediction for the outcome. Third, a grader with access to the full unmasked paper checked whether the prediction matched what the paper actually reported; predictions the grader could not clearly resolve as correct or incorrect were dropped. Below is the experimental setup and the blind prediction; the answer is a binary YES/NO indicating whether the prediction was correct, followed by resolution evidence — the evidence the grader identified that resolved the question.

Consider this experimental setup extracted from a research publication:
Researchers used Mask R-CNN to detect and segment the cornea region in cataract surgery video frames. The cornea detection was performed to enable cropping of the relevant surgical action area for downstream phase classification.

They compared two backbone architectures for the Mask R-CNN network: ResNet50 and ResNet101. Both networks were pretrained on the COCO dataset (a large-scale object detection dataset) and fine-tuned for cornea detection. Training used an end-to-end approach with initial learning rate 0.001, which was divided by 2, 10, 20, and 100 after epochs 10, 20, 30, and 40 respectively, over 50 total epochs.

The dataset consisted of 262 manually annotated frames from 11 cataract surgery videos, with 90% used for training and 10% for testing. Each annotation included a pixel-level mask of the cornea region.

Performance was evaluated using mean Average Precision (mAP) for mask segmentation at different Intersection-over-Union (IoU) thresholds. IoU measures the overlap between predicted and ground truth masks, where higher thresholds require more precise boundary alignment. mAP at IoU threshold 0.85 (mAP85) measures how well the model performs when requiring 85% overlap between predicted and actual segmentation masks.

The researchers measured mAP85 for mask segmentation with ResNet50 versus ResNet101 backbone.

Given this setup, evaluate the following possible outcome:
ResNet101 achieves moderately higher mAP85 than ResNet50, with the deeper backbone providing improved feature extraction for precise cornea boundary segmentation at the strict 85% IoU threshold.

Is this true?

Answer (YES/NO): NO